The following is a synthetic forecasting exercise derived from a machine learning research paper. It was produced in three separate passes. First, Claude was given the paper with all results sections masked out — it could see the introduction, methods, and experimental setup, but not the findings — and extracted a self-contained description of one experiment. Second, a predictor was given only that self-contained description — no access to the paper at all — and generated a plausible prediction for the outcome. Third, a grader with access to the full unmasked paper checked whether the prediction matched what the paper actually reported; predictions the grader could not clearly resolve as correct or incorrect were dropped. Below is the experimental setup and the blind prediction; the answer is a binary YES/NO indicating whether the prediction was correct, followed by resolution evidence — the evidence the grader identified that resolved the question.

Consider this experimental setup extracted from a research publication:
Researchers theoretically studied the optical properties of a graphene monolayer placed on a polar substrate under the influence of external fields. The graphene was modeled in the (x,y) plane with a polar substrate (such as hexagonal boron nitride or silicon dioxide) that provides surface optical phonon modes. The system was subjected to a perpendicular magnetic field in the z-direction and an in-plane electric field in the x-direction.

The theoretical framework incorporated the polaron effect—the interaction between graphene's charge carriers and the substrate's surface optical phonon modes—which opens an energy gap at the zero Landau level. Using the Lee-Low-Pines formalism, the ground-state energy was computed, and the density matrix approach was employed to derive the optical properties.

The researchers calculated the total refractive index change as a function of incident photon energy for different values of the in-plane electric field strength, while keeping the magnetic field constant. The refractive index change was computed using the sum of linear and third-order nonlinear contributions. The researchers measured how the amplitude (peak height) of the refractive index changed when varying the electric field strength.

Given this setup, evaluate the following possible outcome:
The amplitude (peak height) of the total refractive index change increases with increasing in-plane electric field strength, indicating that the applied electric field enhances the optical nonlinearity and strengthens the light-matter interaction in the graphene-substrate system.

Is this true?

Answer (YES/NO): NO